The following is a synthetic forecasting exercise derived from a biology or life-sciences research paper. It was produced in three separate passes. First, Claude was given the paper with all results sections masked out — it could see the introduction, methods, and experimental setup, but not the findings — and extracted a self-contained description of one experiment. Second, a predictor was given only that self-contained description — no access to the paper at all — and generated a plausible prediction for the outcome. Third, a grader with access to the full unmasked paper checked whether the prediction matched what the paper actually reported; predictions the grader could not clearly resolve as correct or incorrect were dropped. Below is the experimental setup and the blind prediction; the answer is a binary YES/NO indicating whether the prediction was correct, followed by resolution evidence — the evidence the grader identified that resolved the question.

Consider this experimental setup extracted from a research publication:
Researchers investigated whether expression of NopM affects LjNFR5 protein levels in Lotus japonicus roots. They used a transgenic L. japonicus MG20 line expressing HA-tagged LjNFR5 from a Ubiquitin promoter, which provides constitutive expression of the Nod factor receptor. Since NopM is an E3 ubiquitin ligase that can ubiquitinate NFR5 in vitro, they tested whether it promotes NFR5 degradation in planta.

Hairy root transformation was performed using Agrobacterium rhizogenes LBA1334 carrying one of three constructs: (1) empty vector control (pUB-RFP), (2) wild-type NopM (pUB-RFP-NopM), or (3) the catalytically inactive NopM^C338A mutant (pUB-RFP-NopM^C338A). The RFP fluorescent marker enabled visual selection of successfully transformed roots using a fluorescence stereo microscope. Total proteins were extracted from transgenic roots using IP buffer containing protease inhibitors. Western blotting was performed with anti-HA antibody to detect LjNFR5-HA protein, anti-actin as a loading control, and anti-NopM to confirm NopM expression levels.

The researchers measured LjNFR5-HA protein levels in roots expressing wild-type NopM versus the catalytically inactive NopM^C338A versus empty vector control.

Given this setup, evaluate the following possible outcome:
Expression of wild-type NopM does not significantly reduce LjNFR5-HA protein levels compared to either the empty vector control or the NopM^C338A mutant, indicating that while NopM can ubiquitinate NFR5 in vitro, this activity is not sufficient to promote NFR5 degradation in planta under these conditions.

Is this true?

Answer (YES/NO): NO